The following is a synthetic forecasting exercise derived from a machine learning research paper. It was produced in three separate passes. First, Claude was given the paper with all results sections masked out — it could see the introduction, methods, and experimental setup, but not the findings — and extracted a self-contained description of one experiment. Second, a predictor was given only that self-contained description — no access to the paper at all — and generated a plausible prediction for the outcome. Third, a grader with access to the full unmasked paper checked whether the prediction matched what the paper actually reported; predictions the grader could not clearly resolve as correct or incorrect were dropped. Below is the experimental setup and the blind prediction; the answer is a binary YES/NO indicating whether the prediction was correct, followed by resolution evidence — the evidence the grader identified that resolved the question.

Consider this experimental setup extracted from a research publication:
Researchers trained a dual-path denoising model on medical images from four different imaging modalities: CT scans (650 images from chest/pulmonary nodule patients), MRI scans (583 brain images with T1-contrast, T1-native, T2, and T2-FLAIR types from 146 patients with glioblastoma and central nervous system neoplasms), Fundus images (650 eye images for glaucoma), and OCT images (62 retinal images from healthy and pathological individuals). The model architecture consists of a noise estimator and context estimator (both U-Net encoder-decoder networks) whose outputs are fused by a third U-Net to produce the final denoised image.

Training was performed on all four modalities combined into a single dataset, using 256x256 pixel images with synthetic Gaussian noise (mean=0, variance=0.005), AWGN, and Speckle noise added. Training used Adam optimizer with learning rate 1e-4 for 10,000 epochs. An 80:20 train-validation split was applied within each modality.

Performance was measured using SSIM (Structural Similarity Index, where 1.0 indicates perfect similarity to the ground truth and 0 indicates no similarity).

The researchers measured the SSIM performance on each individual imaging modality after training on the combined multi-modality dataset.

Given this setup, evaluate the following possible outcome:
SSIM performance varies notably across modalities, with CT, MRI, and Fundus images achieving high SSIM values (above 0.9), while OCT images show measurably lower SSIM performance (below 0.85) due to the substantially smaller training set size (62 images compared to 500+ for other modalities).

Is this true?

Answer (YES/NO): NO